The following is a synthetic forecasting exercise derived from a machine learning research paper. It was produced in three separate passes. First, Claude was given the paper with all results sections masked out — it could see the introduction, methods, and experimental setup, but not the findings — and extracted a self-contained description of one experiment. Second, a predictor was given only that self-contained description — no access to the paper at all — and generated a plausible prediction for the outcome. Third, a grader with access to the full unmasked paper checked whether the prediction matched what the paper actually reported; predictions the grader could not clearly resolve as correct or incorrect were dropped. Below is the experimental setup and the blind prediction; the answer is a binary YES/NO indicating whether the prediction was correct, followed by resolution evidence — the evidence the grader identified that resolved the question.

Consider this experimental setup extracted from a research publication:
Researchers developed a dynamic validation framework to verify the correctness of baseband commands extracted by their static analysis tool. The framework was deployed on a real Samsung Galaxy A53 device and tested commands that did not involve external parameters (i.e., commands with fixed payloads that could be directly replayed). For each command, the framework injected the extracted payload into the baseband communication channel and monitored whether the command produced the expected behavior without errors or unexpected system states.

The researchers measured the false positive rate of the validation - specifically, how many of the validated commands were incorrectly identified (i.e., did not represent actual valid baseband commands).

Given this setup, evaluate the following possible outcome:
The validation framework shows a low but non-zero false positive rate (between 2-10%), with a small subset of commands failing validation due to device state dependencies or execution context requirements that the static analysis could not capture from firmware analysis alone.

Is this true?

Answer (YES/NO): NO